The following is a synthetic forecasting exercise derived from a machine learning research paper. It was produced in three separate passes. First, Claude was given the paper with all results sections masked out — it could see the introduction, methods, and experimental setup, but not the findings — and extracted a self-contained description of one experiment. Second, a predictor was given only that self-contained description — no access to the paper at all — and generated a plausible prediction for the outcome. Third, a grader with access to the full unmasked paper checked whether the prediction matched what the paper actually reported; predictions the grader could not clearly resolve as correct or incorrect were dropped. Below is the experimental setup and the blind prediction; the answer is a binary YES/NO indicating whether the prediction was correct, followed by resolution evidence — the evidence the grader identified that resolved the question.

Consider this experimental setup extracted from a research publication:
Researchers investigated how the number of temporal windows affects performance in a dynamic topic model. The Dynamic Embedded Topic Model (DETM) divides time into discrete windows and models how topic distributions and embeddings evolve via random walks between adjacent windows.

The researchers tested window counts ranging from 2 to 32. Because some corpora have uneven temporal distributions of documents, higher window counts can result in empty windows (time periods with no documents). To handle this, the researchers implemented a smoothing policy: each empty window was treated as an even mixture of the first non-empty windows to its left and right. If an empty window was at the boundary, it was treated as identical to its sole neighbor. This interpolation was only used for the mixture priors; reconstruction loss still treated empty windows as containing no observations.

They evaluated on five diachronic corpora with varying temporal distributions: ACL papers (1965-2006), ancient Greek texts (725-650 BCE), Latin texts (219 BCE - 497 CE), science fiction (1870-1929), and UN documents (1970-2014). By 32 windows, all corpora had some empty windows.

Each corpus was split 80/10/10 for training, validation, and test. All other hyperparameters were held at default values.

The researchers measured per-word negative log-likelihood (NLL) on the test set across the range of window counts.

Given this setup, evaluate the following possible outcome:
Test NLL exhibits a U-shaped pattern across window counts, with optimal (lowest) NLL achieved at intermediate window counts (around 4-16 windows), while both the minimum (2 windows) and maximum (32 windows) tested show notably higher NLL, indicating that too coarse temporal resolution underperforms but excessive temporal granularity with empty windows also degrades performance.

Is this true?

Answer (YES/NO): NO